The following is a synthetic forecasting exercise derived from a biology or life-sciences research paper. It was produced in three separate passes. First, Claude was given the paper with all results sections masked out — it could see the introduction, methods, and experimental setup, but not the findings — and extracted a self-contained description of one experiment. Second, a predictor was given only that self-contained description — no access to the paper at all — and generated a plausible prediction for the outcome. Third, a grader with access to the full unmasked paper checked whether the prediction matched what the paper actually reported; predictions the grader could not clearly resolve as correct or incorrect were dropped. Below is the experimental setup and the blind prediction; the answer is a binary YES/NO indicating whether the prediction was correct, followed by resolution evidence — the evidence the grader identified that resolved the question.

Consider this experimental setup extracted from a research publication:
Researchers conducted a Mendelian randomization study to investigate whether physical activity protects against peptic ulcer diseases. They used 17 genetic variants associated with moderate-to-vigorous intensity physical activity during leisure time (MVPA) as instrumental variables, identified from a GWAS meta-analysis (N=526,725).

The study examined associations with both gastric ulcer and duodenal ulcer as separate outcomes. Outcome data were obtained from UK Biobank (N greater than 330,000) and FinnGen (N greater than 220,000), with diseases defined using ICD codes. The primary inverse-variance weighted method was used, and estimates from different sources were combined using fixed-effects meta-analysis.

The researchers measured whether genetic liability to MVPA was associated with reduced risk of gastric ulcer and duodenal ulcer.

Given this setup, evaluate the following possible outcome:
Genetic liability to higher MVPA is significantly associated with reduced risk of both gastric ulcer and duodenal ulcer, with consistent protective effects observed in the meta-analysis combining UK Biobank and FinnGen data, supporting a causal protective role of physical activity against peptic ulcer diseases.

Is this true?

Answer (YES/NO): NO